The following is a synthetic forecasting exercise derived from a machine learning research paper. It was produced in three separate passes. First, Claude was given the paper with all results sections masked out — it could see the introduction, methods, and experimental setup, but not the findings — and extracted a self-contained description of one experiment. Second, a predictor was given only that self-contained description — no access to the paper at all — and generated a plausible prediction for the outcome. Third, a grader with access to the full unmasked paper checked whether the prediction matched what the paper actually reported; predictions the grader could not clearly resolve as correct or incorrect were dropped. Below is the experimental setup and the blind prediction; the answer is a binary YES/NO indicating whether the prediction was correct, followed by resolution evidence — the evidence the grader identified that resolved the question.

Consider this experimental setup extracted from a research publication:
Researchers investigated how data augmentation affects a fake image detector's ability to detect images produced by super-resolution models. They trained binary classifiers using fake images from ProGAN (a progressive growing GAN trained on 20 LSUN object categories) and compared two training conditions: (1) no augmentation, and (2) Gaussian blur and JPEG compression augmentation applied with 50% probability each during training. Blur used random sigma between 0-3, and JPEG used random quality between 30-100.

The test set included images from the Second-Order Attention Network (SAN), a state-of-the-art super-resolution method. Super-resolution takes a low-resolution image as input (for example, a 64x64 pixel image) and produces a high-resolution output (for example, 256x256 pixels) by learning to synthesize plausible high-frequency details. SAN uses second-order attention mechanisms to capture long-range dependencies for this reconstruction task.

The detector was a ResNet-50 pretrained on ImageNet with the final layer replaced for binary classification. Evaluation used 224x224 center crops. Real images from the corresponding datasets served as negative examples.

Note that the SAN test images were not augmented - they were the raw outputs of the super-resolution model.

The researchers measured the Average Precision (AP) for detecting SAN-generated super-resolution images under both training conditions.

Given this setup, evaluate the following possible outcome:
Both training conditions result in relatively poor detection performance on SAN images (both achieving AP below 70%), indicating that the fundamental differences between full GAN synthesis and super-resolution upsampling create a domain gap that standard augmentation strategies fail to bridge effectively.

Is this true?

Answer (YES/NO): NO